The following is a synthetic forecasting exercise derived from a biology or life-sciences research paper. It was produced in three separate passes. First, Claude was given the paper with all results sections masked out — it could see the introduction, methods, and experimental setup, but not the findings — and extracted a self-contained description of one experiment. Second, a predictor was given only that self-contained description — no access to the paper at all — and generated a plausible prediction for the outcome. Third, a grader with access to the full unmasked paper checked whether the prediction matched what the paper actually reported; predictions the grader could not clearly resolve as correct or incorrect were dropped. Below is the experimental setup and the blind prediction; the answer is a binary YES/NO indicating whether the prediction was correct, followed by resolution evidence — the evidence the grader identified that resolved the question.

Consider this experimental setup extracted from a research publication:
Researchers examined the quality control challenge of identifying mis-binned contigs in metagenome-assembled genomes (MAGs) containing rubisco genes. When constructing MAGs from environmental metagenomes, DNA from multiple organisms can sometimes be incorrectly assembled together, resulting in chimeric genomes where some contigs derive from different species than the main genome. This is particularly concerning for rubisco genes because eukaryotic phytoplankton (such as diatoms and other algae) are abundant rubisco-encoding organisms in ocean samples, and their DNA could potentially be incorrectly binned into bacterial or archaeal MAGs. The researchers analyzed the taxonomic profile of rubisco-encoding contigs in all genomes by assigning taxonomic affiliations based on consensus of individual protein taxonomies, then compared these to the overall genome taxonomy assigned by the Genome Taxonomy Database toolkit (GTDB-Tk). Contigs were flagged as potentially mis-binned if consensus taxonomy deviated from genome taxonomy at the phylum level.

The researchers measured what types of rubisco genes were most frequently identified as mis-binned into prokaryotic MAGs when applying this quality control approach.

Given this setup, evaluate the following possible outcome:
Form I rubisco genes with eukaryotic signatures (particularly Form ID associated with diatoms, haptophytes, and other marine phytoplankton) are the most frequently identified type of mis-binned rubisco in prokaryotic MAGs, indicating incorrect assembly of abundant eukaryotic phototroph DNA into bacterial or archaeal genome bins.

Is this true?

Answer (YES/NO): YES